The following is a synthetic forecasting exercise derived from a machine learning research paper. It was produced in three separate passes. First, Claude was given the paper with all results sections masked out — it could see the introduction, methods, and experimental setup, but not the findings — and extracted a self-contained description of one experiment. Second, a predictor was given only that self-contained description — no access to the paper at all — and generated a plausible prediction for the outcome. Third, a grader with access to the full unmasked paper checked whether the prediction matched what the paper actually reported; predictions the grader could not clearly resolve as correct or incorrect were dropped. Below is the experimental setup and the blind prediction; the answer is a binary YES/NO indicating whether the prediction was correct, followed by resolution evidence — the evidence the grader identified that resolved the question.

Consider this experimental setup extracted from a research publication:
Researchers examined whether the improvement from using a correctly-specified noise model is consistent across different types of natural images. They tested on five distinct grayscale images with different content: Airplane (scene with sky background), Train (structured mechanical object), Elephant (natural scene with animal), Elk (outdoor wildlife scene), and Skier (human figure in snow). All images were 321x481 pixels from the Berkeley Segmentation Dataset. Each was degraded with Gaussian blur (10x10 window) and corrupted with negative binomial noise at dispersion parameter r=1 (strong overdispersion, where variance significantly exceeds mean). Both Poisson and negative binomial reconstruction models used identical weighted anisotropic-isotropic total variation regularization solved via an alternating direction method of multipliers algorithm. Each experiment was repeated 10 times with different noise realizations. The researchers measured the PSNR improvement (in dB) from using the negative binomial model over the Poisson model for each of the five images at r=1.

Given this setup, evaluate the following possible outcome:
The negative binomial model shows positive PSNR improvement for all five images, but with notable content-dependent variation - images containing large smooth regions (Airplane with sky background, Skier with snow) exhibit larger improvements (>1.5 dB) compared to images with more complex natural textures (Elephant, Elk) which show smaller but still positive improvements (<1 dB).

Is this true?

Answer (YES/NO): NO